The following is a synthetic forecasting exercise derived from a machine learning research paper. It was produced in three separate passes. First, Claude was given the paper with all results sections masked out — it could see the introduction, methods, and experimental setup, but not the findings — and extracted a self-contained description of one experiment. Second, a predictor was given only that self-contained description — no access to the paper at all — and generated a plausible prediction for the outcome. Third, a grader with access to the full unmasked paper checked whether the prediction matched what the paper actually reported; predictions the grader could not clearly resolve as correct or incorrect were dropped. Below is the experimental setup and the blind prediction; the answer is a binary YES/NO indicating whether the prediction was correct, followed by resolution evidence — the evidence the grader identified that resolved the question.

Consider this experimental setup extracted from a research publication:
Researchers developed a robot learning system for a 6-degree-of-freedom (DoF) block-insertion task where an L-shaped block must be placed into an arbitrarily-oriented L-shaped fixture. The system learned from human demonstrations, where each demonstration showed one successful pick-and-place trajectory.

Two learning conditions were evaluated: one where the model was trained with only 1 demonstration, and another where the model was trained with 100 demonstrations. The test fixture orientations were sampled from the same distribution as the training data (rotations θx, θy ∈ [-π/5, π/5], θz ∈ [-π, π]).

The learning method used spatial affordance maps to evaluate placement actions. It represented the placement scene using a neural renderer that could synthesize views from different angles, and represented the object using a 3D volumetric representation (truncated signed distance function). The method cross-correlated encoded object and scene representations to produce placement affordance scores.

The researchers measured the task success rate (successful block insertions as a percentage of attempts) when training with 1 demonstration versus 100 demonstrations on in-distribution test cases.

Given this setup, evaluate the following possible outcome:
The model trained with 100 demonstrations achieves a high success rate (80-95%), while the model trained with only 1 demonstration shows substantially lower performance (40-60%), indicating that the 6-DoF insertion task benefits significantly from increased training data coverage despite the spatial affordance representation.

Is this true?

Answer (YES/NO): NO